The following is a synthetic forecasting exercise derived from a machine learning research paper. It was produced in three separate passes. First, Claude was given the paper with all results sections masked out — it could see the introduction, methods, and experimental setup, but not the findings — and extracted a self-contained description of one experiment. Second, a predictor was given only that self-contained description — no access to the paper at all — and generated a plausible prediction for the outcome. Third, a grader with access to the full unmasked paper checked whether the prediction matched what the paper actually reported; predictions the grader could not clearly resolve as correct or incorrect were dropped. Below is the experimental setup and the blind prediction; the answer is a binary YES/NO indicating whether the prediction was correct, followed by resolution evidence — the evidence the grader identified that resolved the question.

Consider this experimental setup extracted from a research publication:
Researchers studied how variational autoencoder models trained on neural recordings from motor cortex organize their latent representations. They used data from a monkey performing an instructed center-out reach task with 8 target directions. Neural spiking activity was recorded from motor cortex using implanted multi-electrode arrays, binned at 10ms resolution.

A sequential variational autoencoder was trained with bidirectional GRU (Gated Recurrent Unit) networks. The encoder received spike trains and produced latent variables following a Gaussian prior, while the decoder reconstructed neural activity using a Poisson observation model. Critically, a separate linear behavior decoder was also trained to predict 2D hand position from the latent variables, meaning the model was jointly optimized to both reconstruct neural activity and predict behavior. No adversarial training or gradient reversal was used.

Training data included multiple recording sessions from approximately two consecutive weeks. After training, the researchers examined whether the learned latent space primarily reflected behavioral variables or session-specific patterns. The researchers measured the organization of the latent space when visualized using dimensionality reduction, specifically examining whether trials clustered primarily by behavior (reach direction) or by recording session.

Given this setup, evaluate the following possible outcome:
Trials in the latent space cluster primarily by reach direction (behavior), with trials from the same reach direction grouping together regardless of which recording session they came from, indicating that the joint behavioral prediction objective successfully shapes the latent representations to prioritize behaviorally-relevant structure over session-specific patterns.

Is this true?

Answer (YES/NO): NO